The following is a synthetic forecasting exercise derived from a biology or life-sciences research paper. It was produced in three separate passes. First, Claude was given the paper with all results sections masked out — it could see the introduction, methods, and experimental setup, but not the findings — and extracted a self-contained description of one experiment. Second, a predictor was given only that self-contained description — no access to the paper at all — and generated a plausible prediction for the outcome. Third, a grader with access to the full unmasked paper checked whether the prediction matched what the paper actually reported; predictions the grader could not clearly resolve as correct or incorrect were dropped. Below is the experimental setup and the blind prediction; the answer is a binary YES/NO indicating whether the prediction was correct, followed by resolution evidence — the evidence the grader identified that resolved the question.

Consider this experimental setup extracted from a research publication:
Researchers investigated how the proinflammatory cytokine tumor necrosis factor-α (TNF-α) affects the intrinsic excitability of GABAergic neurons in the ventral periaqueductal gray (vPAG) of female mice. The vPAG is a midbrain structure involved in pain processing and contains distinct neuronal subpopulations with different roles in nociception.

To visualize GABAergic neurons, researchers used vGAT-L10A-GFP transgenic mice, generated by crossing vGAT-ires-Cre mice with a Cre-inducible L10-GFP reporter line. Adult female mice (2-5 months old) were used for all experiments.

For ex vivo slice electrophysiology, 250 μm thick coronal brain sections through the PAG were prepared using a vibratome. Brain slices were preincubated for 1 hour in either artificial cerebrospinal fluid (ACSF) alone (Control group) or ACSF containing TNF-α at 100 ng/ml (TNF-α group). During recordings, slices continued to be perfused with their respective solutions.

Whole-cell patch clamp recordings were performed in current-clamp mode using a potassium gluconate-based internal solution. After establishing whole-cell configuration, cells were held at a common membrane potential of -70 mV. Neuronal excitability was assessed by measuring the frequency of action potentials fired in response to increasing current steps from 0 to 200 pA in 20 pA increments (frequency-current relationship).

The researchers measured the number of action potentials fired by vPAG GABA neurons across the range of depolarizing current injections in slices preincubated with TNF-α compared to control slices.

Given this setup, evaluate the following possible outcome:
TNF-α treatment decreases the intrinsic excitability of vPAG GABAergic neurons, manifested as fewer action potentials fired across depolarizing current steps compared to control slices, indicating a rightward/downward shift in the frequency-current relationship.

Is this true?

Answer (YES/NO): NO